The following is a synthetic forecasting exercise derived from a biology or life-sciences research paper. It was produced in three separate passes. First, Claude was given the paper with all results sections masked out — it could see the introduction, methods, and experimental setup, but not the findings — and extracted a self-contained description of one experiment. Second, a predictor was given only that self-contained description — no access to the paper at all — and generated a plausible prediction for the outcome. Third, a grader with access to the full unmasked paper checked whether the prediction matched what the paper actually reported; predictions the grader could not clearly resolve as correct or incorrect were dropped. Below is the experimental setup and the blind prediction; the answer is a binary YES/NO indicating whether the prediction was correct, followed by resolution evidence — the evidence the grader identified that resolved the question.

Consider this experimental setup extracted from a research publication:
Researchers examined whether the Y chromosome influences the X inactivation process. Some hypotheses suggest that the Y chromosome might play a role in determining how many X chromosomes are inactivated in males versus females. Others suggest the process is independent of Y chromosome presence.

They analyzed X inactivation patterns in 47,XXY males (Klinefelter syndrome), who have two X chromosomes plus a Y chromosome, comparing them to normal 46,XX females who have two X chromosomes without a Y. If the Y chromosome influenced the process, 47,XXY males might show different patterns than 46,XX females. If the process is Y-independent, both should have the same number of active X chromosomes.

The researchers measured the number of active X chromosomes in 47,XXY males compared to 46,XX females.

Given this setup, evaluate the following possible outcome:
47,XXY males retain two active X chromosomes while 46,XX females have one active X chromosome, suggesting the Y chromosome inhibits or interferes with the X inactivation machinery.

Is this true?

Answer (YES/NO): NO